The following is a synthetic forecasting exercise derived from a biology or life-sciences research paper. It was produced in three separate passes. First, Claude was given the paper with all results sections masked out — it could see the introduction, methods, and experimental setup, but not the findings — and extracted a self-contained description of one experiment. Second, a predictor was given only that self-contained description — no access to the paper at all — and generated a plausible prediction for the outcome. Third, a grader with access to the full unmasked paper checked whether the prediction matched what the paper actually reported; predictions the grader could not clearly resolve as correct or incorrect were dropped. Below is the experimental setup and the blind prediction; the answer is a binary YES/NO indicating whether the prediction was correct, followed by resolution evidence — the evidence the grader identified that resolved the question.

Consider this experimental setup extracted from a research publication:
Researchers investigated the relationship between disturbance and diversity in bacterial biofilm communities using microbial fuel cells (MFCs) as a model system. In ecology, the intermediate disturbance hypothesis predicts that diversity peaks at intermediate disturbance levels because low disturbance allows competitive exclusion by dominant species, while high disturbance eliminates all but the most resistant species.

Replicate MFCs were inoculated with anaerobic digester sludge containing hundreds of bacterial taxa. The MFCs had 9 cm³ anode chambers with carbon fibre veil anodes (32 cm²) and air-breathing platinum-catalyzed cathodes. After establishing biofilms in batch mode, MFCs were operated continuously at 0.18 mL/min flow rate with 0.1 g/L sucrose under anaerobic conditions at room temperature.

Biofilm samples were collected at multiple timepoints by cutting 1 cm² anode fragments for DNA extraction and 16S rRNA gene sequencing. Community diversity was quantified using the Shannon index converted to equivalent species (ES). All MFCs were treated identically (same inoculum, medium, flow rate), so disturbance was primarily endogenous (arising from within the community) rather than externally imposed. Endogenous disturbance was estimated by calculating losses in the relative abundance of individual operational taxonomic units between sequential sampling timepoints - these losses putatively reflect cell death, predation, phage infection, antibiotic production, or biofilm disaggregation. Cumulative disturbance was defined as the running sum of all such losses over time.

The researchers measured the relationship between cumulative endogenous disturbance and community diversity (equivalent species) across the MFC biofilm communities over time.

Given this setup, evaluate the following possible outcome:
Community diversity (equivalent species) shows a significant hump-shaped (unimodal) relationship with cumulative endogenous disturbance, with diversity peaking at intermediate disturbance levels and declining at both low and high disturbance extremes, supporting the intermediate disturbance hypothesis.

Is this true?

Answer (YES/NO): NO